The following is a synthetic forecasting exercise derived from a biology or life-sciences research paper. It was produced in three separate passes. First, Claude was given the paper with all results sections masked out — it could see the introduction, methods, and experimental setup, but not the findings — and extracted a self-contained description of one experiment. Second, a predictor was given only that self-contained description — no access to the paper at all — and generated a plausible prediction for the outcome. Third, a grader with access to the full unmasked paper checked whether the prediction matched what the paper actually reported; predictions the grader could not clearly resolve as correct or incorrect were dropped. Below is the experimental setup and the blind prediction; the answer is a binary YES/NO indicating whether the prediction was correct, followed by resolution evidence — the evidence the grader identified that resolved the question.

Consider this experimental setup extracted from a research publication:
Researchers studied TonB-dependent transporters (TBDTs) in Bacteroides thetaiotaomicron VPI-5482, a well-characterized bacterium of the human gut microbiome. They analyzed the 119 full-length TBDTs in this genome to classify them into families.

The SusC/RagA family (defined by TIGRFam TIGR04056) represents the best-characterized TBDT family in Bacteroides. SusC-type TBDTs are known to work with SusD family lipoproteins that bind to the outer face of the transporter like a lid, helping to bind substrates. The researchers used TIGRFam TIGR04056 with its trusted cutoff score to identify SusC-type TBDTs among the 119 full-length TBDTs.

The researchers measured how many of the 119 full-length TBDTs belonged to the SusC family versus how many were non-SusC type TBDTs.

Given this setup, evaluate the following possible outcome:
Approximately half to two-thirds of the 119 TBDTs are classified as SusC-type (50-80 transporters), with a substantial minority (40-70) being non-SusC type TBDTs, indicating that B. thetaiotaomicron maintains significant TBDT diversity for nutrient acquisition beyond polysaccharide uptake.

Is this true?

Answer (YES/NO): NO